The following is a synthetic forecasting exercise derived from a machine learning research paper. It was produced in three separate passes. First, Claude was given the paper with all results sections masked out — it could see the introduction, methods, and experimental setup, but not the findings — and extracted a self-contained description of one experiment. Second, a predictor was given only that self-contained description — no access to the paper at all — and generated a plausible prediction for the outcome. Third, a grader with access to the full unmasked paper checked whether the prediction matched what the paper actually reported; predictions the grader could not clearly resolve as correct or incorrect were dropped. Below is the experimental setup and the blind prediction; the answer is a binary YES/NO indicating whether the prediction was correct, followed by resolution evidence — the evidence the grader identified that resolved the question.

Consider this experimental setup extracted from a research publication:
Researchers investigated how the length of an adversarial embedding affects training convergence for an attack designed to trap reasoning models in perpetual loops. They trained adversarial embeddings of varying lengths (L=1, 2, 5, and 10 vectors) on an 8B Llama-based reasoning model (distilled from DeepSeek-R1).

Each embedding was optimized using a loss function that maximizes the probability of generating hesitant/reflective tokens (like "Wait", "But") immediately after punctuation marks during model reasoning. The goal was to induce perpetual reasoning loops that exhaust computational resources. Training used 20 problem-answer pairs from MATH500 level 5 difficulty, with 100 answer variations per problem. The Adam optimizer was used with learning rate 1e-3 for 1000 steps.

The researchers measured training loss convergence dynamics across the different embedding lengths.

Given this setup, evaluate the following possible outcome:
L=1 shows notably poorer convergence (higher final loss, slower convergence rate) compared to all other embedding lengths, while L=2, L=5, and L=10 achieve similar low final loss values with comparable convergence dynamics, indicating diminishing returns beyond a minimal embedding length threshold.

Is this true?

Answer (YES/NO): NO